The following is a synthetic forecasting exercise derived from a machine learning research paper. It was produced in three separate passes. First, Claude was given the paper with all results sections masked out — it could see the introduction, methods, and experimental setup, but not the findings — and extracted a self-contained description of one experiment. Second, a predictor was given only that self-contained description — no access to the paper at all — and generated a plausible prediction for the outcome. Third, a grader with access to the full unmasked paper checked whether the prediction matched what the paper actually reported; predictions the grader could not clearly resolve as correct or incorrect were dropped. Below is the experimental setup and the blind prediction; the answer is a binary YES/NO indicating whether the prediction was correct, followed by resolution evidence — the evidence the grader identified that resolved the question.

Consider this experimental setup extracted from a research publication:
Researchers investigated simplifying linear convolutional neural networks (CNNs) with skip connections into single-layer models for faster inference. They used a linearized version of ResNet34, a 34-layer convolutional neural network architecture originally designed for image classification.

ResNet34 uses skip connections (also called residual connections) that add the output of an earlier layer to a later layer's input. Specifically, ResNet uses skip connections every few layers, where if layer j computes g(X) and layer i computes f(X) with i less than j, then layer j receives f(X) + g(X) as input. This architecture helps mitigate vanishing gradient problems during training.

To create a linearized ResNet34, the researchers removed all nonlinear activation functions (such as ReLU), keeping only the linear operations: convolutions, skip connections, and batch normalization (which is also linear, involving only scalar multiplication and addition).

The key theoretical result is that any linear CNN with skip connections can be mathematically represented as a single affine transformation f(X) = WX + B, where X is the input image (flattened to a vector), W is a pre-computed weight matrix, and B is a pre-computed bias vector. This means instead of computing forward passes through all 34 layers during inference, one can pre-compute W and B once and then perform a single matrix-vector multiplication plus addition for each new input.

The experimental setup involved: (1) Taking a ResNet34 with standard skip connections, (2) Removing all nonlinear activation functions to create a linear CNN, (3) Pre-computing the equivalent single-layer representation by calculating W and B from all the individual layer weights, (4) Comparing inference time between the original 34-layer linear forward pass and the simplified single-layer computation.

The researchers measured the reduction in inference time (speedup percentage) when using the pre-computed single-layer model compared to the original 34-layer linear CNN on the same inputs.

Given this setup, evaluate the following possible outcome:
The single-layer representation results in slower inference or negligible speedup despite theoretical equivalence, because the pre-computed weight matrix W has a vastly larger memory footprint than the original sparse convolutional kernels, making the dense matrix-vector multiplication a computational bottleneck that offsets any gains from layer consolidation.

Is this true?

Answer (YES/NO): NO